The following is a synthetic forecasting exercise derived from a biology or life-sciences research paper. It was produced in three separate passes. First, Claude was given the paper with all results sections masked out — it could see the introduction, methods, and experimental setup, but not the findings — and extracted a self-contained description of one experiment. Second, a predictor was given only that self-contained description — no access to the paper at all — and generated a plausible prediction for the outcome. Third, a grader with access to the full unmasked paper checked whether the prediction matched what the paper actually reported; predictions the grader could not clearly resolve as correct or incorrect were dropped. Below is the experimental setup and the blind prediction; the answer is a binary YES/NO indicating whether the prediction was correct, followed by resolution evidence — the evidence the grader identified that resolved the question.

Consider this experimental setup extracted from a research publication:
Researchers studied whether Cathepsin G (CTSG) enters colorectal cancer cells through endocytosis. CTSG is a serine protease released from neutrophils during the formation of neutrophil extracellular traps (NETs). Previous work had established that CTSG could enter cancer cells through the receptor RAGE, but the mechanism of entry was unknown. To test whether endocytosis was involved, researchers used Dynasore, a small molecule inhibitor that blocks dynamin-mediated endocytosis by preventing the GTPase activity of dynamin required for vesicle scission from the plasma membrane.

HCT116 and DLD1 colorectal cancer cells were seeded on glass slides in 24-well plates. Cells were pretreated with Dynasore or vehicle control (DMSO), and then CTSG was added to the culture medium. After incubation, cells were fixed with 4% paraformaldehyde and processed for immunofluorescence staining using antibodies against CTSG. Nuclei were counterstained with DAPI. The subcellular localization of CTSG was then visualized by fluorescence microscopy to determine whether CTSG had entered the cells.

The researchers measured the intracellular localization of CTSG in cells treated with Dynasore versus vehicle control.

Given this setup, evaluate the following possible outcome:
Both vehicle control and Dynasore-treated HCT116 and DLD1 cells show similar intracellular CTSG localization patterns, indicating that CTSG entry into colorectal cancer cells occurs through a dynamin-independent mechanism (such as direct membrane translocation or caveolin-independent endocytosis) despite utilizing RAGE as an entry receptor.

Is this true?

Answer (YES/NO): NO